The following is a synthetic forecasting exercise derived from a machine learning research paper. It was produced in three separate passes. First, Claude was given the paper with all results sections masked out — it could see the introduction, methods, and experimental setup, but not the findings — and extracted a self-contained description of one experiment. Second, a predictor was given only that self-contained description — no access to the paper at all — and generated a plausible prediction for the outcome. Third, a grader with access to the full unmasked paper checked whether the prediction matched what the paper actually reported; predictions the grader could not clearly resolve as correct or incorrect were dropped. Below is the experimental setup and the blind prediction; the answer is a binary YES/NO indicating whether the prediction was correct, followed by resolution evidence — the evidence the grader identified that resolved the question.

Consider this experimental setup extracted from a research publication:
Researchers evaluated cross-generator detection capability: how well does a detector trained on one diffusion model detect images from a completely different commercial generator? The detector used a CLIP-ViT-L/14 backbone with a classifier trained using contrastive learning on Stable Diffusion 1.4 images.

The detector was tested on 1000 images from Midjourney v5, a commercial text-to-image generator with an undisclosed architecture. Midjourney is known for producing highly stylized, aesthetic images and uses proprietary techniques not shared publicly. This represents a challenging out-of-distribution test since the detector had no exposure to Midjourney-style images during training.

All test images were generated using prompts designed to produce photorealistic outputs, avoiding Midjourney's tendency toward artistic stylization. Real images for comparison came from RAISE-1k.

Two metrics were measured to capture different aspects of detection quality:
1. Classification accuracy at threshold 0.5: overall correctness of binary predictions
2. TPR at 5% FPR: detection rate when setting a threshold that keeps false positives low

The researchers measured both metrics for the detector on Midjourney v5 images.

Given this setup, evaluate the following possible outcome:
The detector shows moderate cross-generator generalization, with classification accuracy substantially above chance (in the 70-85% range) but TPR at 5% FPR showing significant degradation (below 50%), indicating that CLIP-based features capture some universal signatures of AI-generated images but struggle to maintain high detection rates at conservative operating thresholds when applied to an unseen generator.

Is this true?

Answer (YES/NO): NO